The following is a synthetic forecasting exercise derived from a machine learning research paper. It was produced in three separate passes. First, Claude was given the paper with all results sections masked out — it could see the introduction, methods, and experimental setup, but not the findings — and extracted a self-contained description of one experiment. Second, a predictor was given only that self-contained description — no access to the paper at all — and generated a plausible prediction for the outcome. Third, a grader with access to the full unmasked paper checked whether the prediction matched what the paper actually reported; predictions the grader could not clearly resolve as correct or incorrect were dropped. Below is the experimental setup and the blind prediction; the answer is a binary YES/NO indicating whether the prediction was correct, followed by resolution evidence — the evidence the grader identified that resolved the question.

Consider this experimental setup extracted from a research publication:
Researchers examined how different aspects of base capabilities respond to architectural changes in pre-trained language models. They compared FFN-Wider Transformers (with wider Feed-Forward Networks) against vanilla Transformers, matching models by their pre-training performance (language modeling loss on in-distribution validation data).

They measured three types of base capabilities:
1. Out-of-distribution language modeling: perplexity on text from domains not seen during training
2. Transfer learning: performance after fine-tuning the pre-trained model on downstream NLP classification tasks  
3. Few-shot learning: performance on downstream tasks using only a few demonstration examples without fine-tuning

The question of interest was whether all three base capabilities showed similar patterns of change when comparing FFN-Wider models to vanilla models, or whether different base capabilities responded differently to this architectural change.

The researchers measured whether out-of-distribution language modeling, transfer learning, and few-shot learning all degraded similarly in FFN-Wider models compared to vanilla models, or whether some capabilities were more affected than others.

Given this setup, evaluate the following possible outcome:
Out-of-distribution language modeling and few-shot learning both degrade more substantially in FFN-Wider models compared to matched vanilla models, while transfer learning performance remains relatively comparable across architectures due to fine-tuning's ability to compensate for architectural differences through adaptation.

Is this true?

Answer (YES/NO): NO